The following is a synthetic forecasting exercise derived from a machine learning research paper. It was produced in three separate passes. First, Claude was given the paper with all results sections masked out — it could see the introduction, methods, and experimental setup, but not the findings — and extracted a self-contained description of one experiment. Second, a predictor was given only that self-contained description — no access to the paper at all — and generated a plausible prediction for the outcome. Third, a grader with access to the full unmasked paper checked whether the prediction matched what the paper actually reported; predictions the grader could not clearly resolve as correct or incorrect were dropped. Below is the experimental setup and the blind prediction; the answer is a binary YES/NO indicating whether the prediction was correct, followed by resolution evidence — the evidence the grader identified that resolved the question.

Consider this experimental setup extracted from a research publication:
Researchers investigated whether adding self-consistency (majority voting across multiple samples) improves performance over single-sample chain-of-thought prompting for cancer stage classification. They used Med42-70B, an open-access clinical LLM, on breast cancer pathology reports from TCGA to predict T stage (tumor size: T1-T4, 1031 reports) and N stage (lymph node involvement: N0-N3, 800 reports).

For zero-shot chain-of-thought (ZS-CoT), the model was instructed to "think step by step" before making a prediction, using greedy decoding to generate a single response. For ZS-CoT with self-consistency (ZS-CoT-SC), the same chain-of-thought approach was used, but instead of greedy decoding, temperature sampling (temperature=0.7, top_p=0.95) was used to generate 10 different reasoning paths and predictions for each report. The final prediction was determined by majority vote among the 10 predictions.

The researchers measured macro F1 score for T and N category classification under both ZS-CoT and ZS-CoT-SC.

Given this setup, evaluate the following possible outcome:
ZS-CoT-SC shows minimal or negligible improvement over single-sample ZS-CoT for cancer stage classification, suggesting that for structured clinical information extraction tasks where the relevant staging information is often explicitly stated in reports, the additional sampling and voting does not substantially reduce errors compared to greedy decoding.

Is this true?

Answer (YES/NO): YES